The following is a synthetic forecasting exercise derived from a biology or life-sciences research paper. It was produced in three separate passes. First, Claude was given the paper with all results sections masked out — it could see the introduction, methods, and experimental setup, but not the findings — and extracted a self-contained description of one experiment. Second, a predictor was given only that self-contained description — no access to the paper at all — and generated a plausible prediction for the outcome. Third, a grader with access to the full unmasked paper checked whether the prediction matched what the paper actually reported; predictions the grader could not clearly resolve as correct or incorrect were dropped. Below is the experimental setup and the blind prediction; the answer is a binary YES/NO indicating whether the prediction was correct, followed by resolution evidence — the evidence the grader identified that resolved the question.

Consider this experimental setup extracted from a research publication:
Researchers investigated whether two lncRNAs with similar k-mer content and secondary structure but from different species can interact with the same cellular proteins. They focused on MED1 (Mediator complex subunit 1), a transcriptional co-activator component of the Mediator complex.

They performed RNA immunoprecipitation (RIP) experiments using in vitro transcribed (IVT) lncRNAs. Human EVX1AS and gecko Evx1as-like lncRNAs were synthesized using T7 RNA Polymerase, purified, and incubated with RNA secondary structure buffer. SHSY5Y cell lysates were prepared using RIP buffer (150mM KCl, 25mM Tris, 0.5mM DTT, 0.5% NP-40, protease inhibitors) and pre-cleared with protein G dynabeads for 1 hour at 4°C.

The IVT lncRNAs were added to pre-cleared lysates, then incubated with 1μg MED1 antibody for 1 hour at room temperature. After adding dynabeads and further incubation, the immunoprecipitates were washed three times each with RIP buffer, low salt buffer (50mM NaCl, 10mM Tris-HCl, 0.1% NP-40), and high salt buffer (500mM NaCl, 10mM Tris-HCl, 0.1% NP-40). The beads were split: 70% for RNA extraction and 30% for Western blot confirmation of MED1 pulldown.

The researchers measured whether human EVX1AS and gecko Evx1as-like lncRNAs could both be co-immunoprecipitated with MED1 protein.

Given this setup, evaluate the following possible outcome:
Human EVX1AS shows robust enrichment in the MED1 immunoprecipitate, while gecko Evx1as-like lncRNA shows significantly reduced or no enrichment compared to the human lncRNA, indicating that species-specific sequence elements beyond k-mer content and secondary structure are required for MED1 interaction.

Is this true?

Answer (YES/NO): NO